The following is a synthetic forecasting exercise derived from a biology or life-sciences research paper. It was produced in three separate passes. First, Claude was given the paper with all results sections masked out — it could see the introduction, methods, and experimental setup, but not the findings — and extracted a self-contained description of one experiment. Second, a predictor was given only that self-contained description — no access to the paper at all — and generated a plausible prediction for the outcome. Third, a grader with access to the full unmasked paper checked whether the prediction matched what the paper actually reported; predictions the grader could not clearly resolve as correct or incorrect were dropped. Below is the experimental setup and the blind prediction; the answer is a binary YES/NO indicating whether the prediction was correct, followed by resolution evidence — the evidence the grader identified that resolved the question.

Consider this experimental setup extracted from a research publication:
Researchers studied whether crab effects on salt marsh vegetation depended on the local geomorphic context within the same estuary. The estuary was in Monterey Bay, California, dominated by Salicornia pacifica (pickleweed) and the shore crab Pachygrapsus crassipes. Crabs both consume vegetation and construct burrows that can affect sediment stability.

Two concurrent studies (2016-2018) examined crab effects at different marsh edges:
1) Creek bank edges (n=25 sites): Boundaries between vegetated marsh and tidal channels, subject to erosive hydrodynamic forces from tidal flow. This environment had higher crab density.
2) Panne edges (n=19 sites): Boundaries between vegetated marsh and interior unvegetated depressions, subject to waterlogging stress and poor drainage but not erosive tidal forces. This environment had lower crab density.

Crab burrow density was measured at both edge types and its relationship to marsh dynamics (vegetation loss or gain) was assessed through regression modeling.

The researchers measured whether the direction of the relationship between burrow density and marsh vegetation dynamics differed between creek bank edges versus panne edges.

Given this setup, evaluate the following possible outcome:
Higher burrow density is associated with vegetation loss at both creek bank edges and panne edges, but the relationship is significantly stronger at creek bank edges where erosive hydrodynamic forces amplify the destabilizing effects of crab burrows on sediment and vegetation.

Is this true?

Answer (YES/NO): NO